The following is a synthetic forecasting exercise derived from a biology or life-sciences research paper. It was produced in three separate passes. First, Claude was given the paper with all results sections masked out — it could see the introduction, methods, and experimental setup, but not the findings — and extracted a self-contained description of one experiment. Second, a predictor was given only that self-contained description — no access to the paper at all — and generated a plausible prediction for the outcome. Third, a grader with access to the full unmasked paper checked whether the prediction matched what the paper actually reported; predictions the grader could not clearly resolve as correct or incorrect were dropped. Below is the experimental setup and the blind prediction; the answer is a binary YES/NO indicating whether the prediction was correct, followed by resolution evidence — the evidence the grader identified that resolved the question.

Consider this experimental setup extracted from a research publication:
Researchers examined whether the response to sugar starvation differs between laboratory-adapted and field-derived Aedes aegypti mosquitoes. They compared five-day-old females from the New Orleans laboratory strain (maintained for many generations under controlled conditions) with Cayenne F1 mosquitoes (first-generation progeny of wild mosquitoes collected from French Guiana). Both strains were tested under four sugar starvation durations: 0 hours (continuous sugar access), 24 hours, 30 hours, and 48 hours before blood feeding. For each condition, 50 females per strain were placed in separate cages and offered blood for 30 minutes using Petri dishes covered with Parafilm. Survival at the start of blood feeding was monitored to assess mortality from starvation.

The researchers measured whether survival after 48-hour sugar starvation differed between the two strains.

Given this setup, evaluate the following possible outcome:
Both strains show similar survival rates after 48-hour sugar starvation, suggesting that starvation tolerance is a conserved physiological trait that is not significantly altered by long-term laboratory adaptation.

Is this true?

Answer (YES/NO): NO